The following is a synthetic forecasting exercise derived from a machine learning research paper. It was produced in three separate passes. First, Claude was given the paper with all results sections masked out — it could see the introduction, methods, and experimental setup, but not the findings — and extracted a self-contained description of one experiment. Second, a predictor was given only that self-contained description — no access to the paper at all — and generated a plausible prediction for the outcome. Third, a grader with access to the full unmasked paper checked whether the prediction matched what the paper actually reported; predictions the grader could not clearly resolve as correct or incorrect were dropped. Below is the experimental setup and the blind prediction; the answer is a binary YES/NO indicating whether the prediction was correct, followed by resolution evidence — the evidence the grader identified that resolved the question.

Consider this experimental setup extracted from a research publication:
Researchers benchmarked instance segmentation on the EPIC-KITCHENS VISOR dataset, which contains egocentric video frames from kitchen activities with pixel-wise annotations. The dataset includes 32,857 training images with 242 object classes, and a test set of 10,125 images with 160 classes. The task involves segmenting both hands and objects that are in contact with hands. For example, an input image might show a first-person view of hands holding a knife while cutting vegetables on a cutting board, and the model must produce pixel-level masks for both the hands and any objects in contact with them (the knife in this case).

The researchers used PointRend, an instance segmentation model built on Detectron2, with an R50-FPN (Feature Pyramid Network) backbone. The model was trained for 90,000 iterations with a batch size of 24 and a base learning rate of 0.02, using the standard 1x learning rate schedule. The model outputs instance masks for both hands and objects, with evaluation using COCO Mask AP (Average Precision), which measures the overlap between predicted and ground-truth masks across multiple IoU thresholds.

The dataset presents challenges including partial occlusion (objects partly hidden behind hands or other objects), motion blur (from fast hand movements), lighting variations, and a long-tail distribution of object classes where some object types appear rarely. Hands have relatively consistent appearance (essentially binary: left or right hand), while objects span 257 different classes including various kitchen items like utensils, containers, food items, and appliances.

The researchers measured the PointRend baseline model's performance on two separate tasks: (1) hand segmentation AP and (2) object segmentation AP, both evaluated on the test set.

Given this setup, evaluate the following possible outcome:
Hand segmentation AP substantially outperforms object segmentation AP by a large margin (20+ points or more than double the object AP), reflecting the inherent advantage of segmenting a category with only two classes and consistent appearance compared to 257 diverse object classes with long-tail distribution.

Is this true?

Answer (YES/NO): YES